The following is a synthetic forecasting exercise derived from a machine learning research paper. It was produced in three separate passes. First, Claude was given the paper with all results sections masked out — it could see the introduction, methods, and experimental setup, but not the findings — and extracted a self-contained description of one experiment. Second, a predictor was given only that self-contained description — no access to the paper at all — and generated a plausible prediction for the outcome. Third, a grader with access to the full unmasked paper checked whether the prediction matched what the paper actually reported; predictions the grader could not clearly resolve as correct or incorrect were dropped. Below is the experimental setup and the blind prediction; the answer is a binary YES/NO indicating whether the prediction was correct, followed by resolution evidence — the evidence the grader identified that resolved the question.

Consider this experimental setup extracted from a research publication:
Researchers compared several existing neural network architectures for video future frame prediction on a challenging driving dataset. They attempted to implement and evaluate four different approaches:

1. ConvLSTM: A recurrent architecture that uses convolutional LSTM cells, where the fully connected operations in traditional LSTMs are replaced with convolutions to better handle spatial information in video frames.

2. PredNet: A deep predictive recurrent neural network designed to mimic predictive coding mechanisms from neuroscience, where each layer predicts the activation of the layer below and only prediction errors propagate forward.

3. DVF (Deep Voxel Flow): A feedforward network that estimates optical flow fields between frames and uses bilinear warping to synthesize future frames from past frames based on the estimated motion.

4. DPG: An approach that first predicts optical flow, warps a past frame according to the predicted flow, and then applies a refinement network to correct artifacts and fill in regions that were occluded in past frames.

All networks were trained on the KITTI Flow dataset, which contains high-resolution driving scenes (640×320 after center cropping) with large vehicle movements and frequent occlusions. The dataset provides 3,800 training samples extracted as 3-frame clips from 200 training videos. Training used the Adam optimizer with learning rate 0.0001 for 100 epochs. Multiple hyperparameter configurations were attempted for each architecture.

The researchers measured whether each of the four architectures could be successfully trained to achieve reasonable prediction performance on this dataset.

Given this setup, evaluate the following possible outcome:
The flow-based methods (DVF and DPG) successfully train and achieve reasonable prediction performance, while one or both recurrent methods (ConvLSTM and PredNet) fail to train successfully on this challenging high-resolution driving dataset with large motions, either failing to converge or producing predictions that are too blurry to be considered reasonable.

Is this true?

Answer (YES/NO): YES